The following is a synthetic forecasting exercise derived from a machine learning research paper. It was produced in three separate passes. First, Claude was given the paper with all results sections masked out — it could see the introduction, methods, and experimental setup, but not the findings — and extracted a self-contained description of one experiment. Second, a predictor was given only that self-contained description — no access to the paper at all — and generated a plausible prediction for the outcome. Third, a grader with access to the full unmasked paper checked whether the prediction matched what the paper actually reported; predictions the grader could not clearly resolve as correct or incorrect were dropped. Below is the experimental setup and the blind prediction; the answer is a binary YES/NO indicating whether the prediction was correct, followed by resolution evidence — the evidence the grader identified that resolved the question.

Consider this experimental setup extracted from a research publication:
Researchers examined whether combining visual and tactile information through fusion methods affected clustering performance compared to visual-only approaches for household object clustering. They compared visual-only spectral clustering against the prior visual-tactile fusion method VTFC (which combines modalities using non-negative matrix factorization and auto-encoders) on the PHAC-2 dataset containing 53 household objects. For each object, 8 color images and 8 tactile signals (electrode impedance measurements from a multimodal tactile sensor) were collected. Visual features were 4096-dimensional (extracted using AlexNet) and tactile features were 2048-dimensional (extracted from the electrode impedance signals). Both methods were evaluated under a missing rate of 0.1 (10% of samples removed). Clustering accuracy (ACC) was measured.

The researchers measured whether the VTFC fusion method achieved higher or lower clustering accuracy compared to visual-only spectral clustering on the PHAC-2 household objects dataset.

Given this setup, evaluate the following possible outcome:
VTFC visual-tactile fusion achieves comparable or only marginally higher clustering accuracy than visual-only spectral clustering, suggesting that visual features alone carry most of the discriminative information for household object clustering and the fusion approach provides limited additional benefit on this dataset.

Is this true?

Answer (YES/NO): NO